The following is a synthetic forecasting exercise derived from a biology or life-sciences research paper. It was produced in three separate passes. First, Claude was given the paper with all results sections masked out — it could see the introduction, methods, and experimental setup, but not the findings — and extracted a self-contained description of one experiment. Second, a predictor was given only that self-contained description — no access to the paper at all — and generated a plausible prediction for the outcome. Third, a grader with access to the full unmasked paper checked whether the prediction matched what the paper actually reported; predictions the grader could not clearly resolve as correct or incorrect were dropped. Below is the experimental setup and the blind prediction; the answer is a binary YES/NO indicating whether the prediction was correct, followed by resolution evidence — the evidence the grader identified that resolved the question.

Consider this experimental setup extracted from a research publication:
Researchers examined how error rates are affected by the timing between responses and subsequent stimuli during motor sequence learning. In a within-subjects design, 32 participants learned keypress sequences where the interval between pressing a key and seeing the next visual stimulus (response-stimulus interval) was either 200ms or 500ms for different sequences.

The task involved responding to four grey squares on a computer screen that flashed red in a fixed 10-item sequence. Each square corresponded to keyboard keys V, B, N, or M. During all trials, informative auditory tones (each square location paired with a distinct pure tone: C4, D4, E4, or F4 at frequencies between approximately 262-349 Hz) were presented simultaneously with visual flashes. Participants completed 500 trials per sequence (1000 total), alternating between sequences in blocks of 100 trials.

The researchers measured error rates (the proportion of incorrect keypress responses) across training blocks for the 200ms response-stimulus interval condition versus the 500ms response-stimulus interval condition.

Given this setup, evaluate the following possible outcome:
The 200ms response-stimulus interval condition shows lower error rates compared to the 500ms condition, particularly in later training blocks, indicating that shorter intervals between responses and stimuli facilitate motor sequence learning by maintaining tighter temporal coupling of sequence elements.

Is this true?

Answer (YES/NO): NO